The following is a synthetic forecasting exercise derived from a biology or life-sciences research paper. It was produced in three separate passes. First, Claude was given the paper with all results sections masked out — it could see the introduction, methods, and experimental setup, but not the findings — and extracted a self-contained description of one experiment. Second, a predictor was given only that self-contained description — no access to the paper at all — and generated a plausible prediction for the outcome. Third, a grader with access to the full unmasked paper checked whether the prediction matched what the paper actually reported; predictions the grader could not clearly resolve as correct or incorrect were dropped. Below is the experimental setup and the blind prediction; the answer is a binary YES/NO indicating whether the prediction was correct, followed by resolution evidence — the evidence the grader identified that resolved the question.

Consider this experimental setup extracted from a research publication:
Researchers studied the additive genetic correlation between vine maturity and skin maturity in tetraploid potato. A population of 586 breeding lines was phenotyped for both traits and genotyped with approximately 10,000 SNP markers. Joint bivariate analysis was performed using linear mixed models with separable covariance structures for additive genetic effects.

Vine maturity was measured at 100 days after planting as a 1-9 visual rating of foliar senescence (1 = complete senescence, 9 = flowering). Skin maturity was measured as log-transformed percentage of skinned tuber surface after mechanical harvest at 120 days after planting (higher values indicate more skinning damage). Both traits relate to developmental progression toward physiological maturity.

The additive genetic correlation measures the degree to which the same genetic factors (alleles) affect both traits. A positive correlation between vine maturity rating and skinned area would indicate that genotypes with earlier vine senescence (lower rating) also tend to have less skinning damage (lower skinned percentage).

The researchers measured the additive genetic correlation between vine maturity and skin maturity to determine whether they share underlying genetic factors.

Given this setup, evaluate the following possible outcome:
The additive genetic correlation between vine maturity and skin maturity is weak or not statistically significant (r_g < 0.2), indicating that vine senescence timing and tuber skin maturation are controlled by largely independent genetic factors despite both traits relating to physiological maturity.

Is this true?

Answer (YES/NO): NO